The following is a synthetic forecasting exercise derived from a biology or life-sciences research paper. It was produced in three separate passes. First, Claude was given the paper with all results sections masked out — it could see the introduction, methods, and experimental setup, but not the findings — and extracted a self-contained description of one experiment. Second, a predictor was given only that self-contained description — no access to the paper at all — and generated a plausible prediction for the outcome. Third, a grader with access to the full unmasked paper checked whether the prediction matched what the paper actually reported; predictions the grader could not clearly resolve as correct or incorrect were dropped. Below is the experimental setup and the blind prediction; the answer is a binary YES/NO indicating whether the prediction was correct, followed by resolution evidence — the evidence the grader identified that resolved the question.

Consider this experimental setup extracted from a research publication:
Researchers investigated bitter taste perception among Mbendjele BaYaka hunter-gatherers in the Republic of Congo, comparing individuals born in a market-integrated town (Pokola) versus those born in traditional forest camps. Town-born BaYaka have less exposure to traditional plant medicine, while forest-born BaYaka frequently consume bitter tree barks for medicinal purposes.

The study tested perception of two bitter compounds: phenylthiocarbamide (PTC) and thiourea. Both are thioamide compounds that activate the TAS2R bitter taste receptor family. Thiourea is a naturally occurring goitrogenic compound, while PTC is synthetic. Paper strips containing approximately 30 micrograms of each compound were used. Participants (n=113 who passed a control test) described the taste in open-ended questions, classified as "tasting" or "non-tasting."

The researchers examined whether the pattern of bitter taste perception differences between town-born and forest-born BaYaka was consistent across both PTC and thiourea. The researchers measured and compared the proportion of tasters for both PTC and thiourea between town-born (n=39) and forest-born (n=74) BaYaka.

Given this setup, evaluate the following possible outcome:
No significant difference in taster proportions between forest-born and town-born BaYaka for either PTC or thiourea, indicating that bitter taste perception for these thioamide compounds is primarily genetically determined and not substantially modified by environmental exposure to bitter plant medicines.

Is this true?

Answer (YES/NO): NO